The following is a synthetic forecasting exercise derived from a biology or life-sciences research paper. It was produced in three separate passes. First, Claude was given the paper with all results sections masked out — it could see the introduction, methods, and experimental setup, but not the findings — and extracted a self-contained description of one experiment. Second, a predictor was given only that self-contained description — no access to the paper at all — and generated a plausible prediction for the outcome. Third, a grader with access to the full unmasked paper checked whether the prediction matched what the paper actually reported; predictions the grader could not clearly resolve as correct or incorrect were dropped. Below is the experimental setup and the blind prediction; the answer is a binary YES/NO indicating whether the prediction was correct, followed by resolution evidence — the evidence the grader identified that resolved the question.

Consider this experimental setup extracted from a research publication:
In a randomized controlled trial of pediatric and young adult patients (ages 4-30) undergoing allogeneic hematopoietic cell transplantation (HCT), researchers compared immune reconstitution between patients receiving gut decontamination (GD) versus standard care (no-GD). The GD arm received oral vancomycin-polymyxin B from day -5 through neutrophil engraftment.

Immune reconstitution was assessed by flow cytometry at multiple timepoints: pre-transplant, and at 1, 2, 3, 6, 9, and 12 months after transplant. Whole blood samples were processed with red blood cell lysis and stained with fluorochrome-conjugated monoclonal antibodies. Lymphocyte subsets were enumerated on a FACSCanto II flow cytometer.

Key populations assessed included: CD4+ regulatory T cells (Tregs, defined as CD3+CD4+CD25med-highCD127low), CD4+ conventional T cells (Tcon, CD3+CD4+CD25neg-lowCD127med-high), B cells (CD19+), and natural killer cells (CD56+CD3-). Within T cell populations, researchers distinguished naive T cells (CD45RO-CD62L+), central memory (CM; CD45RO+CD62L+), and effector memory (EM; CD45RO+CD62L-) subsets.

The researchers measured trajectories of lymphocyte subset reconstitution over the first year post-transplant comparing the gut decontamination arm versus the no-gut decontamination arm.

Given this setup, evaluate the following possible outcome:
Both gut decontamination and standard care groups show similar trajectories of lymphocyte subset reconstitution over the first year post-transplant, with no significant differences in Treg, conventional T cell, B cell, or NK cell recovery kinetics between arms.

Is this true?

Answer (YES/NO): NO